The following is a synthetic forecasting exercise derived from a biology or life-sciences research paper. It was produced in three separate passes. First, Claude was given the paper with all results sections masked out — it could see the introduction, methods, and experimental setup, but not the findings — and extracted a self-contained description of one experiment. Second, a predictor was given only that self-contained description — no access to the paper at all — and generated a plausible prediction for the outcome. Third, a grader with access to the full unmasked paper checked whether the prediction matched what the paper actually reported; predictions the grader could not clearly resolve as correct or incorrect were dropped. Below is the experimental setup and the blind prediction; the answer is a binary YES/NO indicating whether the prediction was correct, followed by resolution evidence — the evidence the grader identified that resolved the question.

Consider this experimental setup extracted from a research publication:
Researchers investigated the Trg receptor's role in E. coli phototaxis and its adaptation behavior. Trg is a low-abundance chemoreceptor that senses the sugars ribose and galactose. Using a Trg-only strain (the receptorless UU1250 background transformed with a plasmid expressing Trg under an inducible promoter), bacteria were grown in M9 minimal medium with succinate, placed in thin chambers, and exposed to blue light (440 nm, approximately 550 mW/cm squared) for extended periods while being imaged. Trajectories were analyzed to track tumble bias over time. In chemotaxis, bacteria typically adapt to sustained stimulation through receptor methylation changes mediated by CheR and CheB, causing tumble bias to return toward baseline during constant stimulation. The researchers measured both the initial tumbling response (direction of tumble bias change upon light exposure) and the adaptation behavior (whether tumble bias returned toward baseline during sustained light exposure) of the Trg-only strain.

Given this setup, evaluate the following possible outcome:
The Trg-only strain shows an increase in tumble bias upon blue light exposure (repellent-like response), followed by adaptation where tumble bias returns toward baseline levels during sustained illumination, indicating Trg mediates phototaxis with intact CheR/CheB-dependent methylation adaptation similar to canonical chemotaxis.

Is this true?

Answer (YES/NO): NO